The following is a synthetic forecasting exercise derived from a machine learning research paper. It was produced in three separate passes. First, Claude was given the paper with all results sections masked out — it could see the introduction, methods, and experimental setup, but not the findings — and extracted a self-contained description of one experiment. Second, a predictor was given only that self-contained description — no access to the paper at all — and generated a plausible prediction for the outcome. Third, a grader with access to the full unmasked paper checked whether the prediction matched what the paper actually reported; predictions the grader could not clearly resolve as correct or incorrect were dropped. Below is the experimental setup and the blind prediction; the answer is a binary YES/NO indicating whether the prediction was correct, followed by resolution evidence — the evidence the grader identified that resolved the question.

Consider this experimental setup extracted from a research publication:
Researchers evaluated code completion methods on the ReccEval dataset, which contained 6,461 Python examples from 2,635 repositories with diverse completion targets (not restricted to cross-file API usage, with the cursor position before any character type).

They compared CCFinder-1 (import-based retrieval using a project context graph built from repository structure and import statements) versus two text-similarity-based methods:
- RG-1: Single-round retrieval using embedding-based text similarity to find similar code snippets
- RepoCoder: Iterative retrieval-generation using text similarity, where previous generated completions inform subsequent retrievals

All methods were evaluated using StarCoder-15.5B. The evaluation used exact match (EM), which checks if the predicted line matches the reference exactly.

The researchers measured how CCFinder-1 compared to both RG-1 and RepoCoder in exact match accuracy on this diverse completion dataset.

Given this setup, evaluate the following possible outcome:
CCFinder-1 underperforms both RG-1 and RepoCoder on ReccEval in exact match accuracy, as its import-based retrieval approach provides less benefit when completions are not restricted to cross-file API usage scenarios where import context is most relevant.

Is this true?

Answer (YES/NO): YES